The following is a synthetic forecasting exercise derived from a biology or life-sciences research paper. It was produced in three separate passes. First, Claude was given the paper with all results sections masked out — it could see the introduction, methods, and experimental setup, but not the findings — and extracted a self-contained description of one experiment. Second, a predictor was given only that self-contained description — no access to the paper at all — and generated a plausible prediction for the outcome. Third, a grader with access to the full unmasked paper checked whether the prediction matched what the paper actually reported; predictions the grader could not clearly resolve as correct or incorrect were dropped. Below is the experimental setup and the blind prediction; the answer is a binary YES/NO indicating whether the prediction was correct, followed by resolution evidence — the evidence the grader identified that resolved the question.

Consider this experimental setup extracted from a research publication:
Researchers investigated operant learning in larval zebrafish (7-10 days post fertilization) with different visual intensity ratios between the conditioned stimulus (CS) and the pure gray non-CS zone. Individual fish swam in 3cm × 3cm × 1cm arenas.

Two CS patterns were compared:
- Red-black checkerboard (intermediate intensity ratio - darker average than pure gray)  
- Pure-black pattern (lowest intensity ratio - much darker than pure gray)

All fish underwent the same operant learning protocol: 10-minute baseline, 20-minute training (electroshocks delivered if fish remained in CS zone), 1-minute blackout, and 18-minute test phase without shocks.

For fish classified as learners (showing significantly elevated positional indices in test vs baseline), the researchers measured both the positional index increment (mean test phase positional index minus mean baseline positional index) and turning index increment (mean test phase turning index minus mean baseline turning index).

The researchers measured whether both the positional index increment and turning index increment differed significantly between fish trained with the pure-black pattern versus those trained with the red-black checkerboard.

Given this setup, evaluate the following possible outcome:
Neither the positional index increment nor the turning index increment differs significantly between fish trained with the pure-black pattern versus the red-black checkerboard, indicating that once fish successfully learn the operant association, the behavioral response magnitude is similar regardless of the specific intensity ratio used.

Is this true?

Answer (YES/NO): NO